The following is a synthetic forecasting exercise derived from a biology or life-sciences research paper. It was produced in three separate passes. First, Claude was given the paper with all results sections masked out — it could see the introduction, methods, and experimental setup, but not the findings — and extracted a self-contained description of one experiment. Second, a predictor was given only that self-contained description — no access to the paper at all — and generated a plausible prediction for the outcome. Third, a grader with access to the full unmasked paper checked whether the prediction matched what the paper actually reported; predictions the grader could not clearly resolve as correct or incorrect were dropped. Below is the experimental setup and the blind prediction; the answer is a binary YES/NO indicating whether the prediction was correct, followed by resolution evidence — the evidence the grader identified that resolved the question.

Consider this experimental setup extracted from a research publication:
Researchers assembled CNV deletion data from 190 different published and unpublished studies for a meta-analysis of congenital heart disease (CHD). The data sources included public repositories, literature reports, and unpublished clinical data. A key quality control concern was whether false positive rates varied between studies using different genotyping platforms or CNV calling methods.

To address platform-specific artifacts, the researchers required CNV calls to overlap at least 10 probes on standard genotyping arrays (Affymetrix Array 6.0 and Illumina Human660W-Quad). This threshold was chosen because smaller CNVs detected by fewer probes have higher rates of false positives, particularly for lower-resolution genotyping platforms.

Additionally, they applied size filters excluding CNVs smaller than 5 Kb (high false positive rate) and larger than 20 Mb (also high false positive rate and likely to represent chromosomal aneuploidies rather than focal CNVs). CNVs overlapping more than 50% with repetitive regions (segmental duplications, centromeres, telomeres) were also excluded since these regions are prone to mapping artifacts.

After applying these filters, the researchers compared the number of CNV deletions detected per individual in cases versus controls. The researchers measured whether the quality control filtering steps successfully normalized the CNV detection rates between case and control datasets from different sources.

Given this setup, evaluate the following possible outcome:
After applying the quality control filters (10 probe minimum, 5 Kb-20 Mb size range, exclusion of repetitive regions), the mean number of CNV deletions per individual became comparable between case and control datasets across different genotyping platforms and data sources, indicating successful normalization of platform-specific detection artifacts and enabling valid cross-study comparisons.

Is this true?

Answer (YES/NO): NO